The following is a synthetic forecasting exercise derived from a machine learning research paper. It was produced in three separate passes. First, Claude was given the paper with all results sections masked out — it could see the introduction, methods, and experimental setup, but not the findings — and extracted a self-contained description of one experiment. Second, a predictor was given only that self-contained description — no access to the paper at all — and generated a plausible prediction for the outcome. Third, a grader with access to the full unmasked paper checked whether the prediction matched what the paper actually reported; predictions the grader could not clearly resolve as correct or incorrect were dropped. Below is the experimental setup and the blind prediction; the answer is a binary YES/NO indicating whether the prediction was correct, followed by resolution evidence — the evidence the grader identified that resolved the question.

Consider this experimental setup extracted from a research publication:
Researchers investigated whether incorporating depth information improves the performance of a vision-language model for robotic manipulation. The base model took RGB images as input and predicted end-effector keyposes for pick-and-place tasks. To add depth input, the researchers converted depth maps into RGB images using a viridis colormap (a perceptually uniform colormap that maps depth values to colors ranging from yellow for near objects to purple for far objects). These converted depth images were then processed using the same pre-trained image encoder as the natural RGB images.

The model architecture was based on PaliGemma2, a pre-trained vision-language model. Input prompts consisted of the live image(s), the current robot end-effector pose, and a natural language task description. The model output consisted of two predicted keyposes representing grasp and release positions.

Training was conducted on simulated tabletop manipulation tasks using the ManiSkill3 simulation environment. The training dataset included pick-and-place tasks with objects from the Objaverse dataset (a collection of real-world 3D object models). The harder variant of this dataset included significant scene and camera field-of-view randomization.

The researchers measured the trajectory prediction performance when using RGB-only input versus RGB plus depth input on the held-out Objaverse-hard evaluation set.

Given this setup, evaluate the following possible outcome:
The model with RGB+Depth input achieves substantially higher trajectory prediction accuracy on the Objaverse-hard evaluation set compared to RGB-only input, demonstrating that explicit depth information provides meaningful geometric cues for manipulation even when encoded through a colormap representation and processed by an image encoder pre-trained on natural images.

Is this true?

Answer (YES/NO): YES